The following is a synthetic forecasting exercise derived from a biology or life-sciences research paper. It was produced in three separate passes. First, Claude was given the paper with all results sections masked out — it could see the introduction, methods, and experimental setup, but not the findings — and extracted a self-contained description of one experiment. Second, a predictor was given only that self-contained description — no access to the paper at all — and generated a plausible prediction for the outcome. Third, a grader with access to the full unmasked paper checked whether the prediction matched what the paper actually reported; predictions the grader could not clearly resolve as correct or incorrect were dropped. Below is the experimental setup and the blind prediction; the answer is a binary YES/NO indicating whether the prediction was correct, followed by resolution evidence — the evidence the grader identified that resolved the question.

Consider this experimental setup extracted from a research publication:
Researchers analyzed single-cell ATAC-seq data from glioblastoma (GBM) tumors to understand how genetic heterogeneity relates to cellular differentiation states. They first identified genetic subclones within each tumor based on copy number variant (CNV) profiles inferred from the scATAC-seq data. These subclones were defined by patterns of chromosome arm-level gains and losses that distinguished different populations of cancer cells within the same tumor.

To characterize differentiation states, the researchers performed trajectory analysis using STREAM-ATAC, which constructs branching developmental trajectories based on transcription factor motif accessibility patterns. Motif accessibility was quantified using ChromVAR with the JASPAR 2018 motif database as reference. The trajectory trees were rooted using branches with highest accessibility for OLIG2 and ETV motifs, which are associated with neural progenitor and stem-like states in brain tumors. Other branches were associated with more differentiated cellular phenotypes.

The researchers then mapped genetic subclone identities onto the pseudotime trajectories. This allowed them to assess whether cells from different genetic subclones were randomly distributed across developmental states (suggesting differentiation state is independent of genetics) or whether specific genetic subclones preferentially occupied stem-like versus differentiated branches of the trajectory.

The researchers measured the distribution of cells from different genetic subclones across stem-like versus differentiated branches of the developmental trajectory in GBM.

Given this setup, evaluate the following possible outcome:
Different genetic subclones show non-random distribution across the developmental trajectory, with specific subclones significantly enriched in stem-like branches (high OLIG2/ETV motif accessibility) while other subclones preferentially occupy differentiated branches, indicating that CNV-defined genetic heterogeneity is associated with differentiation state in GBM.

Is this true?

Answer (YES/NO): YES